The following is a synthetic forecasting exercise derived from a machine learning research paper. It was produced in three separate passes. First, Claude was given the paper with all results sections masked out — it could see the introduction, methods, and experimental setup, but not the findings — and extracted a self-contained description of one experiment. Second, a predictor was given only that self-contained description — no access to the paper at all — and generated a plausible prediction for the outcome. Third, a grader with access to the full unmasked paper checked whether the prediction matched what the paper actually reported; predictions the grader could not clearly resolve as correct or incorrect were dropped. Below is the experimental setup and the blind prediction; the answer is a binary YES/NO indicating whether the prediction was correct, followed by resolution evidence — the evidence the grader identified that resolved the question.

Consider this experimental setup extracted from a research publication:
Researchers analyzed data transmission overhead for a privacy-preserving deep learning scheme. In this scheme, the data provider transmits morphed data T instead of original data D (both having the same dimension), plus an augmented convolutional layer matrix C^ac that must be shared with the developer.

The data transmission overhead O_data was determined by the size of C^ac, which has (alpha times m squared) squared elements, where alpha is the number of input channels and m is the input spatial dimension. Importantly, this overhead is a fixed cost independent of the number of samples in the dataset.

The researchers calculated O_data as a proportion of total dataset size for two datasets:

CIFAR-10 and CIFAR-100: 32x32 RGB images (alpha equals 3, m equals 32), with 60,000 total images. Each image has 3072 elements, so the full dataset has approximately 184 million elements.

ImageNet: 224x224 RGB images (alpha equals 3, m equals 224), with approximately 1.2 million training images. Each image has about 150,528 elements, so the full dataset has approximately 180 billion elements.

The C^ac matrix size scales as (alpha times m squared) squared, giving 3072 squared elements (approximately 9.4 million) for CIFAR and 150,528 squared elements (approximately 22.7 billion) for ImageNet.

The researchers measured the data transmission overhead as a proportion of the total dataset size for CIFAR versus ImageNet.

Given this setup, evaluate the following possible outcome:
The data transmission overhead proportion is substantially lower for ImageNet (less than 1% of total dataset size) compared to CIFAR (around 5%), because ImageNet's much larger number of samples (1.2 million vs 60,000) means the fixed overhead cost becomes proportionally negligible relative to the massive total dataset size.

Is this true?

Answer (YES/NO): NO